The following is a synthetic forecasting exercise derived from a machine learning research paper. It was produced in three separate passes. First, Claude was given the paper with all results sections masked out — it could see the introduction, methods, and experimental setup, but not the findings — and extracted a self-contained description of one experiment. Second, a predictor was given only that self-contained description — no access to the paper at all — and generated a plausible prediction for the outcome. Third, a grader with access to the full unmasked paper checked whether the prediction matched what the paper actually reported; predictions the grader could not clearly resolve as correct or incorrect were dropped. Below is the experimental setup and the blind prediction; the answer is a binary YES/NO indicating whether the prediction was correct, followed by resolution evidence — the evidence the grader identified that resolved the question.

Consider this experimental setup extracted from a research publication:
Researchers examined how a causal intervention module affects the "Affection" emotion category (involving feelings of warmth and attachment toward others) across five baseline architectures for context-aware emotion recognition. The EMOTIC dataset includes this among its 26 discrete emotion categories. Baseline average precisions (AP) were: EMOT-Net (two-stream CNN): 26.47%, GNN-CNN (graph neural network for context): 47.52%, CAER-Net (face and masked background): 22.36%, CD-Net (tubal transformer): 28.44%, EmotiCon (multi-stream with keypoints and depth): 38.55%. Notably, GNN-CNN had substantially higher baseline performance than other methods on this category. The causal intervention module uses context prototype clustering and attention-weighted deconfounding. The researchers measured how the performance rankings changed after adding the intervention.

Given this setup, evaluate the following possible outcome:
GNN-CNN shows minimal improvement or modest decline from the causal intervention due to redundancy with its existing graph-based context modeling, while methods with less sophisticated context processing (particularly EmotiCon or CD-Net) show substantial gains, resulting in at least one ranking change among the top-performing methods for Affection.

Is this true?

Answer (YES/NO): NO